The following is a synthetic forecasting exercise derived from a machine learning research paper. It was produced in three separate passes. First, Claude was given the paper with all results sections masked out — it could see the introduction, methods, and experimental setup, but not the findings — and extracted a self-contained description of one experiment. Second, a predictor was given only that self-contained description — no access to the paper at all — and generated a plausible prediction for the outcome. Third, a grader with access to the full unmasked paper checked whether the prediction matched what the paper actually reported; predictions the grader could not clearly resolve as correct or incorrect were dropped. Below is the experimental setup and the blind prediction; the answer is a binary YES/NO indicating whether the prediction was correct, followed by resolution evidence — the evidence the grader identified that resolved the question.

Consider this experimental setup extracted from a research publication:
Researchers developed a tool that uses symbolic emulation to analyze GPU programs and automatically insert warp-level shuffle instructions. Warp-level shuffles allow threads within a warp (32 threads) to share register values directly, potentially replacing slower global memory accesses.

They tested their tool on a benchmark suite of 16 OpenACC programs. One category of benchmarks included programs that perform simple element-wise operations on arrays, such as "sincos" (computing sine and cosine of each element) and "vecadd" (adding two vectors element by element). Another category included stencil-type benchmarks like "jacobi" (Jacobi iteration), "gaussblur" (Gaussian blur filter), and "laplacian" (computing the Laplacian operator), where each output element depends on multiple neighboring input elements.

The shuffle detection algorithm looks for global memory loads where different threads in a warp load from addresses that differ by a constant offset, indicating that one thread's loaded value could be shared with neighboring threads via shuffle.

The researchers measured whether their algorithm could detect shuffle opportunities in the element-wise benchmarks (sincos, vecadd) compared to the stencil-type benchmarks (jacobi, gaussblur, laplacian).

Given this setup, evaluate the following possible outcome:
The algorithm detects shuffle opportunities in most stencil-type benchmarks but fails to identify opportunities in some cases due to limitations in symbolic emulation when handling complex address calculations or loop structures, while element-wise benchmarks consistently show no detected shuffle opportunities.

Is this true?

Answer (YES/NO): NO